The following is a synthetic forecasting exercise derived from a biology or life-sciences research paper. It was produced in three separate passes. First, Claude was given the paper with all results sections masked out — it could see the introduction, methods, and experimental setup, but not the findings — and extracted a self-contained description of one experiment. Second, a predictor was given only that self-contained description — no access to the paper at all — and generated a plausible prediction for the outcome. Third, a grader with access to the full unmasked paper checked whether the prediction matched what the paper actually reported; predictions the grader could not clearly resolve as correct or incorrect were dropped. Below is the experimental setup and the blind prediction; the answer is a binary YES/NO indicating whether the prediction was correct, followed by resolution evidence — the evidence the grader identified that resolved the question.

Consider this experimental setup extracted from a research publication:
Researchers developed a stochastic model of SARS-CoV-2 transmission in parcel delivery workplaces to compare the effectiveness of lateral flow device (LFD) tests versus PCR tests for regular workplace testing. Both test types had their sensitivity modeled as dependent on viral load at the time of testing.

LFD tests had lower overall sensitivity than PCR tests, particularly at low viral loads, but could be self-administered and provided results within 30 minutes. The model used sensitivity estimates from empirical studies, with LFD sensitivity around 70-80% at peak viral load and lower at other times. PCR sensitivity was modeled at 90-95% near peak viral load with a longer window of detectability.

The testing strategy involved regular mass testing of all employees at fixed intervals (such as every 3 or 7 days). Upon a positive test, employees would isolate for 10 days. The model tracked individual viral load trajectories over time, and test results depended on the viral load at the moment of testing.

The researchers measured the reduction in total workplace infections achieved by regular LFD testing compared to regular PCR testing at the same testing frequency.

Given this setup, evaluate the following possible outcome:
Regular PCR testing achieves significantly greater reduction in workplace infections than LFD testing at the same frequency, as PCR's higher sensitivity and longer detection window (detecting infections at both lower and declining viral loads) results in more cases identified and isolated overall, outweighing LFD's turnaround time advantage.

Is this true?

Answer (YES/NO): YES